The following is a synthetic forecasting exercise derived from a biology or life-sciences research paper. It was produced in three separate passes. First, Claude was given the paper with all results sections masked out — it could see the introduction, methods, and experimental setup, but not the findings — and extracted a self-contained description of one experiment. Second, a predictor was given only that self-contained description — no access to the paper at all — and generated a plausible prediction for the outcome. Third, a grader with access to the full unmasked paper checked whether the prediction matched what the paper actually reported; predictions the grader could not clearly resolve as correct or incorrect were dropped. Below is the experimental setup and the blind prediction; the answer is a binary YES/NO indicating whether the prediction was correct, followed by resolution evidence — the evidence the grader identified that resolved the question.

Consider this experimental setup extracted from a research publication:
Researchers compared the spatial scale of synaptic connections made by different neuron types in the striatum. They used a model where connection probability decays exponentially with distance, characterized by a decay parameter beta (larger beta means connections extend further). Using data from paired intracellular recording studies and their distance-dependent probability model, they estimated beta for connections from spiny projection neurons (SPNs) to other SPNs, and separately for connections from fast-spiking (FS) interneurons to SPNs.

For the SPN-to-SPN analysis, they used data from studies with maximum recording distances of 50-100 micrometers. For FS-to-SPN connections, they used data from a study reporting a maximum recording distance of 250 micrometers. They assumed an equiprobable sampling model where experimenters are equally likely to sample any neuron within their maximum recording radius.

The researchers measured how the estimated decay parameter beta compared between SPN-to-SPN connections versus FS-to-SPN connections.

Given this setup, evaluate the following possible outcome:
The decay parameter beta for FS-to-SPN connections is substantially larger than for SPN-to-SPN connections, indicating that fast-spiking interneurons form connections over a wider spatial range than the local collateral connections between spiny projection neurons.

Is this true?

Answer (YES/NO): NO